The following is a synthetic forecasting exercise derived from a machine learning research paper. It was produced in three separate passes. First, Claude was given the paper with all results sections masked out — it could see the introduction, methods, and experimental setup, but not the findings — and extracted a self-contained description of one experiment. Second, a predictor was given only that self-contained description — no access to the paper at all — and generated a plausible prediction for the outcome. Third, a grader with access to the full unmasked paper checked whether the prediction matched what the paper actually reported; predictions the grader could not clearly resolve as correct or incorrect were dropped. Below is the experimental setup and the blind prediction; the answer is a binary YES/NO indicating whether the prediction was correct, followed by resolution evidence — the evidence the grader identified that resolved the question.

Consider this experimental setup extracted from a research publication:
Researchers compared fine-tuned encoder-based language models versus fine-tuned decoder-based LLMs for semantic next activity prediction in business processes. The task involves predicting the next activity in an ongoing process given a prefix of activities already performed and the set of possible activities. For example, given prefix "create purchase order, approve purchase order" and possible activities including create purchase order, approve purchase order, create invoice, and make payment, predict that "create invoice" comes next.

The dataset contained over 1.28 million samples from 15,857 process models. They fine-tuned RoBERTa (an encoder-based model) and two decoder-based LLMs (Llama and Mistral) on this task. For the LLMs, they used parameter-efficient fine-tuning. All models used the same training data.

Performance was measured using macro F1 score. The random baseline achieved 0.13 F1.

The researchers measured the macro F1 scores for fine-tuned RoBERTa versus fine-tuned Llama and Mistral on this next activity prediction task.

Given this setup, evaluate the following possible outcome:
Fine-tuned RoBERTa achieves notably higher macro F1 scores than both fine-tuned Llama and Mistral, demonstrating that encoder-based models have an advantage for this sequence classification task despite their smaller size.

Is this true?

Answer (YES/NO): NO